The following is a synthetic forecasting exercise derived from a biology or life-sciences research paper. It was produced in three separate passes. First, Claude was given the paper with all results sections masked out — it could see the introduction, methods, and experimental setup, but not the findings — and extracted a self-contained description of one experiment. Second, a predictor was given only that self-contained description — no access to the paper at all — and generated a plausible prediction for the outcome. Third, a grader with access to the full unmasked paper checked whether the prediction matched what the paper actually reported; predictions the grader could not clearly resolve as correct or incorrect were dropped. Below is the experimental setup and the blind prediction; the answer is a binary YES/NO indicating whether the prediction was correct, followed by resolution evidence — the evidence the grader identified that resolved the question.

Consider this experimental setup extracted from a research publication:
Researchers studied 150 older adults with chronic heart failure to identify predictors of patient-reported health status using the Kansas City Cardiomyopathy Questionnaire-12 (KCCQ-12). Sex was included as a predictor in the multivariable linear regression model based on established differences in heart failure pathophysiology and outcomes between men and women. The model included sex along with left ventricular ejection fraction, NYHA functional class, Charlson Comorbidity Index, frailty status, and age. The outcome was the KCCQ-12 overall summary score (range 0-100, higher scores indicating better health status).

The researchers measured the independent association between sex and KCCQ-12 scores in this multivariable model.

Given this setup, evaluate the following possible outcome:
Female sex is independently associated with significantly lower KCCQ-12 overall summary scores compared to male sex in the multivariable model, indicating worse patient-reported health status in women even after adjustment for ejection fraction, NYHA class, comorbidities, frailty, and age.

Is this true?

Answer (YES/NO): YES